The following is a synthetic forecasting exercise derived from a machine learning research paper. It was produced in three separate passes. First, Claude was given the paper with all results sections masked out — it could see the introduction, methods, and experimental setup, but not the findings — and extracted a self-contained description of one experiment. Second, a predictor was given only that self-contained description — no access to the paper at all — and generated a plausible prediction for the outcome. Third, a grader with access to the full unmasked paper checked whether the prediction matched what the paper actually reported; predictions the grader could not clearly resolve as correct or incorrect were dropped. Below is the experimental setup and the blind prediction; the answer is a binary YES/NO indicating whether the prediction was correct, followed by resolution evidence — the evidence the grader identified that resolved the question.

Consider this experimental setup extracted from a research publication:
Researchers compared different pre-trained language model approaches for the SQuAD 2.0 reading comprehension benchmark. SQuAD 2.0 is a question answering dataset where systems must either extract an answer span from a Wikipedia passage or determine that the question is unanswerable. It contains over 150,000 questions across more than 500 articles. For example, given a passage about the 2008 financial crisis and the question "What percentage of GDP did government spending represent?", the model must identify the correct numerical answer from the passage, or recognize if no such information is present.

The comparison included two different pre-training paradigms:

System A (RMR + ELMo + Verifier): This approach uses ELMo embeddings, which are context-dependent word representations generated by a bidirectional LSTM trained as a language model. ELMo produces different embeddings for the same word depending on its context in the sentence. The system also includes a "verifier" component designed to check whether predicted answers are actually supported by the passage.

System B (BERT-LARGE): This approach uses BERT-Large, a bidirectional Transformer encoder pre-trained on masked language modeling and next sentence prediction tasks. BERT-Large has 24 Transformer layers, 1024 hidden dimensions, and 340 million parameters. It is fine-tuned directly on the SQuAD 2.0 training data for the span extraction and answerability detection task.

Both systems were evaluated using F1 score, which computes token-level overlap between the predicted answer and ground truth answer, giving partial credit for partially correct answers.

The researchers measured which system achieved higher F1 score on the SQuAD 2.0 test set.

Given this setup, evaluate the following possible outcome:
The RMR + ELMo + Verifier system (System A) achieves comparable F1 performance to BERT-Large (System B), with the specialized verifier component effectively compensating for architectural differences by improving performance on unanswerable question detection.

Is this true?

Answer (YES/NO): NO